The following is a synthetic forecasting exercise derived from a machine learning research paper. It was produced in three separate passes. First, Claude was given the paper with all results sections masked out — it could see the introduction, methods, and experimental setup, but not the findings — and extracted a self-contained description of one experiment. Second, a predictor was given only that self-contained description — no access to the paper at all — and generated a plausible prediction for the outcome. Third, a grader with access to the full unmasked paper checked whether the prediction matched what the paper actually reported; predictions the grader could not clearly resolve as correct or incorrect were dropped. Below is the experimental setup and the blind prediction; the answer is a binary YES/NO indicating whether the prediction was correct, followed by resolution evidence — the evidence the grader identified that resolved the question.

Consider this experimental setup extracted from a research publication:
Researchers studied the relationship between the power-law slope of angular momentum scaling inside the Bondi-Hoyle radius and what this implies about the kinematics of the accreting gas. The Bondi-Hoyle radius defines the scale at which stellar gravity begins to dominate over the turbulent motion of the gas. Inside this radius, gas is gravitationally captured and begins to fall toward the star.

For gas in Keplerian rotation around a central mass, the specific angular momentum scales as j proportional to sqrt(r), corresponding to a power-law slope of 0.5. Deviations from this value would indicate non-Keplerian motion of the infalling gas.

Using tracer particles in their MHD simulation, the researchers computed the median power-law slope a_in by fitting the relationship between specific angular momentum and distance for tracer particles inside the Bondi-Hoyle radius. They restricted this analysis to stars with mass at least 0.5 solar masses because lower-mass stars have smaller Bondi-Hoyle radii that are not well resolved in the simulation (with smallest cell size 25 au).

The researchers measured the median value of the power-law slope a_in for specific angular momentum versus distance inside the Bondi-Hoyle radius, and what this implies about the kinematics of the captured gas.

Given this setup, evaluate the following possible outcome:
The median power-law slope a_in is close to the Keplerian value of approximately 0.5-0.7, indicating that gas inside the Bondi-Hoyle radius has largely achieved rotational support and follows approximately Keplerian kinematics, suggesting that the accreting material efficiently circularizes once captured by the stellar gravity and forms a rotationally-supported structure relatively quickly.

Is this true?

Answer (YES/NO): YES